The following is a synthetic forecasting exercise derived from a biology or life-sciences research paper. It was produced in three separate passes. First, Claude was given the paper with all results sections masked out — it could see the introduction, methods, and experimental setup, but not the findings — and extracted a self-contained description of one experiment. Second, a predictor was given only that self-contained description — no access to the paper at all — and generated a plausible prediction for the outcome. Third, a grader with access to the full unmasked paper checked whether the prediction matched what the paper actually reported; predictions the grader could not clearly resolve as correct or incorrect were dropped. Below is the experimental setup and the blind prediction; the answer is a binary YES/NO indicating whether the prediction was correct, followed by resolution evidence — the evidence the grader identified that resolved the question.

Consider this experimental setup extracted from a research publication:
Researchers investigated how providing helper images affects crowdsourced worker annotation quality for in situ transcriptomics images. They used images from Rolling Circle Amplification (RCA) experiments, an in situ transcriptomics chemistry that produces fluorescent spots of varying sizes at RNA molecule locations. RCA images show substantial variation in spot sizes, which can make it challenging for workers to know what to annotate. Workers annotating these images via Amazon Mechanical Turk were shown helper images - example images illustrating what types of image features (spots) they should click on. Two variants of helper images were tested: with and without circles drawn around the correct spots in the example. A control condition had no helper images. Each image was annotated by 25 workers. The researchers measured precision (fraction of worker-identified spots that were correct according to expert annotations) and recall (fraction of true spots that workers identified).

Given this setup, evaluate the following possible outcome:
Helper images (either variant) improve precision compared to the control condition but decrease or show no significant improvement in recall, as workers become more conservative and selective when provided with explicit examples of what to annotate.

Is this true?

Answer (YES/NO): YES